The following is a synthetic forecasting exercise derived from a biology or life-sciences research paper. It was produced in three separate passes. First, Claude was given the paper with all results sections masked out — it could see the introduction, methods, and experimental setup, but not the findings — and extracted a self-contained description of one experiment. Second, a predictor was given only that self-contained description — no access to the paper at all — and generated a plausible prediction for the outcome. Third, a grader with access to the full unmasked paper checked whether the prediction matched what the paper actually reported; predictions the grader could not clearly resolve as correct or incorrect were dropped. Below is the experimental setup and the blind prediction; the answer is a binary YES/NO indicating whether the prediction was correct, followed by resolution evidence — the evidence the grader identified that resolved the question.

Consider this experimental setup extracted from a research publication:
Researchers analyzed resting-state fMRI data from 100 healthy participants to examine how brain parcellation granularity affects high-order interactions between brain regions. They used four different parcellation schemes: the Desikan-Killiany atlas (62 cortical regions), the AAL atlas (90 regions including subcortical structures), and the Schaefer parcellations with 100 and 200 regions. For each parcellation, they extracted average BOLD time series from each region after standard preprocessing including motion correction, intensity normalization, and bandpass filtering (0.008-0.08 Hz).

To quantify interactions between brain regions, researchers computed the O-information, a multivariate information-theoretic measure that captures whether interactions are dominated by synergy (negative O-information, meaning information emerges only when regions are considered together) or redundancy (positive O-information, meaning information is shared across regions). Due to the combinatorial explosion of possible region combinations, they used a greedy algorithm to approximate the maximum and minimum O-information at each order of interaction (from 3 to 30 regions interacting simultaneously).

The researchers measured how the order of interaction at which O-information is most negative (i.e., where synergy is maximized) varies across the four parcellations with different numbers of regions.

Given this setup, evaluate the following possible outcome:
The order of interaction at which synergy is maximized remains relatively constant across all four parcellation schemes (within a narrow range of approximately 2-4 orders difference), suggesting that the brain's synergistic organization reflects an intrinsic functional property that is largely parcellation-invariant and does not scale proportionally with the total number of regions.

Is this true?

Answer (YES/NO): NO